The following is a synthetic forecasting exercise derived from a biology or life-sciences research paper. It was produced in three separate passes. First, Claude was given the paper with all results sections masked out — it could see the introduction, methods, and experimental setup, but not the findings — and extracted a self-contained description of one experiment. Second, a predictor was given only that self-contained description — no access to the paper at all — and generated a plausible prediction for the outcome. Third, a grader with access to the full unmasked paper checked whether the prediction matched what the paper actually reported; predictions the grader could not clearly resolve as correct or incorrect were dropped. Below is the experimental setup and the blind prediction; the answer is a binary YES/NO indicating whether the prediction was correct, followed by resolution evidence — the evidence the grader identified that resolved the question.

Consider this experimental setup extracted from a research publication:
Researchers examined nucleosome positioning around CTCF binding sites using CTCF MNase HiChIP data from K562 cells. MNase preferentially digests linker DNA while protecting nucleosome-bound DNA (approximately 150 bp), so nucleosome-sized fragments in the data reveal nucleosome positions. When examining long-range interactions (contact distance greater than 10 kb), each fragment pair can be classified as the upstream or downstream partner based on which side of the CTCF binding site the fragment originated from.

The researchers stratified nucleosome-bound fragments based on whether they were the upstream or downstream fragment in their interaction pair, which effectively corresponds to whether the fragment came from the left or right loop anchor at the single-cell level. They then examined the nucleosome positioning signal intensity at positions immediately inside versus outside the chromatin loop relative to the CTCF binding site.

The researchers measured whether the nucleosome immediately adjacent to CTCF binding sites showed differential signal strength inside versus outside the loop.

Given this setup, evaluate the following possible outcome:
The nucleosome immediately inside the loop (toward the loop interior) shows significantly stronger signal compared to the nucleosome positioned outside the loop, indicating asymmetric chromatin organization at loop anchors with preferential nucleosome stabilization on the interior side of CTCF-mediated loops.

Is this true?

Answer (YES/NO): YES